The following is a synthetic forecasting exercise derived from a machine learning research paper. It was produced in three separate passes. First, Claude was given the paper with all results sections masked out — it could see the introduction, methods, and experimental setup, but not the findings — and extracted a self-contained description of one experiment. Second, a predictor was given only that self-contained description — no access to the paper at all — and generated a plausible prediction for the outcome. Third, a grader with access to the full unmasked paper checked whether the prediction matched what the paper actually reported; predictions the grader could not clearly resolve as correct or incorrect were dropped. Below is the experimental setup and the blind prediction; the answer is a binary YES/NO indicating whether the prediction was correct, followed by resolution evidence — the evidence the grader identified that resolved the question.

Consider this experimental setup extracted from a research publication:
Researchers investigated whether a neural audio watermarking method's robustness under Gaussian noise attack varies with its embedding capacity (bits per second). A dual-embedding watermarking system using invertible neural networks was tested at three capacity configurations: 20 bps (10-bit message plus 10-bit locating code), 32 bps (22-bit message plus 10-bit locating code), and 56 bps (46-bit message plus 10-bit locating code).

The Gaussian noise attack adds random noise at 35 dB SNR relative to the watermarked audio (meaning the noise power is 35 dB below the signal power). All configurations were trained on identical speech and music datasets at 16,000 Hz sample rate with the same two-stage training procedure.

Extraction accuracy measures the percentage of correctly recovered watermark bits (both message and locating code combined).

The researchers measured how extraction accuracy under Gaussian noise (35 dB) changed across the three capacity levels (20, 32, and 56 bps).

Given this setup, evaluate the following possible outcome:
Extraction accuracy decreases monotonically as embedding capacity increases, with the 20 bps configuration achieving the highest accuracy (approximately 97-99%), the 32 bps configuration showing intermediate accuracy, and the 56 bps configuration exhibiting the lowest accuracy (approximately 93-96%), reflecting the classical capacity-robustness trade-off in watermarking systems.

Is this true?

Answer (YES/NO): NO